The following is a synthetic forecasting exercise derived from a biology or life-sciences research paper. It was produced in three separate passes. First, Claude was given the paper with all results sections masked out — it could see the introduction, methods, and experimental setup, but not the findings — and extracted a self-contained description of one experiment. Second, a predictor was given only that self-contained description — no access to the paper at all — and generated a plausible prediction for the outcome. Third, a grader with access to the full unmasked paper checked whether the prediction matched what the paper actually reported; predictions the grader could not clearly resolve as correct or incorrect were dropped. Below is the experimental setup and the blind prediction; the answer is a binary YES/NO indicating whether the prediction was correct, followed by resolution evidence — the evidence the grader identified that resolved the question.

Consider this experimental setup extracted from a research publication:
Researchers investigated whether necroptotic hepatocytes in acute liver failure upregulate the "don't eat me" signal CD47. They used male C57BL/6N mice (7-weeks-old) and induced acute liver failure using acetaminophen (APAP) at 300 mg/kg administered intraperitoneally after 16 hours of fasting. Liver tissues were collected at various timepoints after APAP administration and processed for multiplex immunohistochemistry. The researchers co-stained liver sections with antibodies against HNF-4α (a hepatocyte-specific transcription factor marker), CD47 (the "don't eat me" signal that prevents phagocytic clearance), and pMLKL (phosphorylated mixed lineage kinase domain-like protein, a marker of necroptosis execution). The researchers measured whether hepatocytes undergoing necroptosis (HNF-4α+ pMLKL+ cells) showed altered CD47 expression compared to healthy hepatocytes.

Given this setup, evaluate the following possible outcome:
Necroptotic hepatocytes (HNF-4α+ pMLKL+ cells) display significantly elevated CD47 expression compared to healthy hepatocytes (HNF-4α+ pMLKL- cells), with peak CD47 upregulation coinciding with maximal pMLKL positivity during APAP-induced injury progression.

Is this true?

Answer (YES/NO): YES